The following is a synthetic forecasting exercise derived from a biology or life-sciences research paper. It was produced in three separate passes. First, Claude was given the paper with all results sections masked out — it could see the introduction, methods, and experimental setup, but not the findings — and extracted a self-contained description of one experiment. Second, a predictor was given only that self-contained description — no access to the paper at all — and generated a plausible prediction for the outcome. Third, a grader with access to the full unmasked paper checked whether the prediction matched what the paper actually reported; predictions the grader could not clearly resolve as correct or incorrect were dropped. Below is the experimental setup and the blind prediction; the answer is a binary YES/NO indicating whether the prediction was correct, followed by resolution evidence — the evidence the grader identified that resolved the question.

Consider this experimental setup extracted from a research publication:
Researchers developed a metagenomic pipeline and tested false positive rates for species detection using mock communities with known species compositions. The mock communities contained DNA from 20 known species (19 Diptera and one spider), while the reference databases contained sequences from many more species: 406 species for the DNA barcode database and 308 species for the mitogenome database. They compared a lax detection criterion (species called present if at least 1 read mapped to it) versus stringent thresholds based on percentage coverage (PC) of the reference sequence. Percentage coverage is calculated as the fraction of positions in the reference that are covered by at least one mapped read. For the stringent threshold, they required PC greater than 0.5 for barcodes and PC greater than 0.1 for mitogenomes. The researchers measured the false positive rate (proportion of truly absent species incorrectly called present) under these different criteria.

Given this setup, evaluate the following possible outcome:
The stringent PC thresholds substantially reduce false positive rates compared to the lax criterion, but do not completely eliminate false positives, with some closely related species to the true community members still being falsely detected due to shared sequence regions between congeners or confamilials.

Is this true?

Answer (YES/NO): NO